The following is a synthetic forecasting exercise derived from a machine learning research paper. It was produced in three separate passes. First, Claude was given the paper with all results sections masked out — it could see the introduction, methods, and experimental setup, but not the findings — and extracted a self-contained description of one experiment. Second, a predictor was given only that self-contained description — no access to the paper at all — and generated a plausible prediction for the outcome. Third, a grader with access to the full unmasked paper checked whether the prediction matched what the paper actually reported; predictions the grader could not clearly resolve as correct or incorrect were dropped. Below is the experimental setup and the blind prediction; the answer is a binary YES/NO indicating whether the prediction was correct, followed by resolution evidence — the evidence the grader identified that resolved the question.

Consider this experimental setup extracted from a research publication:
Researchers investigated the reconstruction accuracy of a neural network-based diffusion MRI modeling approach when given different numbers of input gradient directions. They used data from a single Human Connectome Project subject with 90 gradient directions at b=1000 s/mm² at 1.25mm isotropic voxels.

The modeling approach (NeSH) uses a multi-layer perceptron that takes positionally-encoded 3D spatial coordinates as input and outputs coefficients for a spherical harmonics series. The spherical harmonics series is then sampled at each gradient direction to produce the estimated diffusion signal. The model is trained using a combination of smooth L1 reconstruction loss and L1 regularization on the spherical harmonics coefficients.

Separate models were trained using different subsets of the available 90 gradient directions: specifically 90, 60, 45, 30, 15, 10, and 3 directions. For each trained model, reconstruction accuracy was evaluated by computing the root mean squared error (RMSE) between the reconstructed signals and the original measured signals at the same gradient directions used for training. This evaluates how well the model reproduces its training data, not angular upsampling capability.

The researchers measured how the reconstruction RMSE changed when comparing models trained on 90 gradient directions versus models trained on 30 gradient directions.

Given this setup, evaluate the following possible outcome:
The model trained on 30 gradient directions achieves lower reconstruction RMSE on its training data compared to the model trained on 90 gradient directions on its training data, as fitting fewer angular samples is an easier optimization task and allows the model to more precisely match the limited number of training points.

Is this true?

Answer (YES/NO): NO